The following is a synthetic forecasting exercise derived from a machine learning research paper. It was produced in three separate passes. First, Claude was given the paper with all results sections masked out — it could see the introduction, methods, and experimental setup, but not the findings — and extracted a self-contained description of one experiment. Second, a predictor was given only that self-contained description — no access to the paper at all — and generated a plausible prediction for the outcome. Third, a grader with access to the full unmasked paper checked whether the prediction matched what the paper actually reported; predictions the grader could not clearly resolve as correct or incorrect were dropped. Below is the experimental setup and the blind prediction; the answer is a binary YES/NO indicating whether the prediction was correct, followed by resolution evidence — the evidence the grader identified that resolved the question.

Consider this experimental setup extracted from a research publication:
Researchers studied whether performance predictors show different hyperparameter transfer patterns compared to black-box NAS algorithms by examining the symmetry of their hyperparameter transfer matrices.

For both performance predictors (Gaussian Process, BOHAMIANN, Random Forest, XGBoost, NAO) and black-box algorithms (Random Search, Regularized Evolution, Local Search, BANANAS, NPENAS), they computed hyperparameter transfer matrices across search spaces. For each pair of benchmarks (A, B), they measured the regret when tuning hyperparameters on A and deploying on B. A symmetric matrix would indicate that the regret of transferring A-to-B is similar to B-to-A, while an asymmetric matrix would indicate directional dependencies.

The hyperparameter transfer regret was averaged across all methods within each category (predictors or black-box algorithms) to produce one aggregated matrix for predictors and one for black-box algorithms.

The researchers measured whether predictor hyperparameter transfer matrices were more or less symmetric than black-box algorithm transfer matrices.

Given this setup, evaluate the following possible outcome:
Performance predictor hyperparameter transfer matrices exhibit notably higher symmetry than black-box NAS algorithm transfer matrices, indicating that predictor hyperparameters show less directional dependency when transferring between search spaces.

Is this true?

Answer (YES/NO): YES